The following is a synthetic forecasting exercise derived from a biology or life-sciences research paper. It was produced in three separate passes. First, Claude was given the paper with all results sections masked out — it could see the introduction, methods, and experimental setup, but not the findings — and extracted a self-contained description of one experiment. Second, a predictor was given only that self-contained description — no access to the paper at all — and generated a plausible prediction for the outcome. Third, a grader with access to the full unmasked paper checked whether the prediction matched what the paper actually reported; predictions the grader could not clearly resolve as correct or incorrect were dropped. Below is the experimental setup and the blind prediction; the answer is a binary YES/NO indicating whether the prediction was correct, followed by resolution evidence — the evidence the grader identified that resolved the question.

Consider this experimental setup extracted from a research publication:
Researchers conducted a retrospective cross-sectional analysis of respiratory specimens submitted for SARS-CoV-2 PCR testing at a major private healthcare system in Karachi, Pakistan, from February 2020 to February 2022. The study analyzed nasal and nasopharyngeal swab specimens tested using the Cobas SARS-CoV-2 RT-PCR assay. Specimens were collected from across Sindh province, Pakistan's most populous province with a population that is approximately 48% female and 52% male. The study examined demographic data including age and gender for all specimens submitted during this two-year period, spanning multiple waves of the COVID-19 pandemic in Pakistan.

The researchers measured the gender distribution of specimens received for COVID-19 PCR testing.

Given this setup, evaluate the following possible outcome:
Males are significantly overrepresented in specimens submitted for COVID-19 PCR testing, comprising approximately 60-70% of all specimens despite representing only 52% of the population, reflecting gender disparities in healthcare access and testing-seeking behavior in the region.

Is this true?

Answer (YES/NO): NO